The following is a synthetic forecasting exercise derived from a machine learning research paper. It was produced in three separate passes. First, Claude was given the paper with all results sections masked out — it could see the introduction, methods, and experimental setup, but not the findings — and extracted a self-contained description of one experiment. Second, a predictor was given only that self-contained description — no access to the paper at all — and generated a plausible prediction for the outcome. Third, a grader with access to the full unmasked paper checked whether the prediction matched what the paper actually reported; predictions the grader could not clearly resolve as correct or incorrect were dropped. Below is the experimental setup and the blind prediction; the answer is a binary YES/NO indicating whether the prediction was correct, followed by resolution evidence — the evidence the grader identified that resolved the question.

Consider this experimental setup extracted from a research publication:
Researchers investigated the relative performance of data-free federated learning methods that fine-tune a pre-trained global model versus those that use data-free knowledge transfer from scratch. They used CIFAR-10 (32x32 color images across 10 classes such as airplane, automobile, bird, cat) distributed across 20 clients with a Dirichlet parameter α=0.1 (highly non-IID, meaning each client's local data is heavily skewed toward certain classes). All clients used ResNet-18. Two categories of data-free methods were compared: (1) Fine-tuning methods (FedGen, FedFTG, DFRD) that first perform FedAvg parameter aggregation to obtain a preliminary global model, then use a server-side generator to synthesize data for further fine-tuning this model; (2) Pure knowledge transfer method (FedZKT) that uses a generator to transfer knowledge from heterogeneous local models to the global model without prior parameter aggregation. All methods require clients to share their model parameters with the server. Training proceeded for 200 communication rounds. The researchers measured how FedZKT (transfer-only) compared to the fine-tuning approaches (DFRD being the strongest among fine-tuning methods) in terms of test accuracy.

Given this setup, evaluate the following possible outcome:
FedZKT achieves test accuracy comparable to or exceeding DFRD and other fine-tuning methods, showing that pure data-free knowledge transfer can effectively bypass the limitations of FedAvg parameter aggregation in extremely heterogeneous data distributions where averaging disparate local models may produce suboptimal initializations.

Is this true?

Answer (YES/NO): NO